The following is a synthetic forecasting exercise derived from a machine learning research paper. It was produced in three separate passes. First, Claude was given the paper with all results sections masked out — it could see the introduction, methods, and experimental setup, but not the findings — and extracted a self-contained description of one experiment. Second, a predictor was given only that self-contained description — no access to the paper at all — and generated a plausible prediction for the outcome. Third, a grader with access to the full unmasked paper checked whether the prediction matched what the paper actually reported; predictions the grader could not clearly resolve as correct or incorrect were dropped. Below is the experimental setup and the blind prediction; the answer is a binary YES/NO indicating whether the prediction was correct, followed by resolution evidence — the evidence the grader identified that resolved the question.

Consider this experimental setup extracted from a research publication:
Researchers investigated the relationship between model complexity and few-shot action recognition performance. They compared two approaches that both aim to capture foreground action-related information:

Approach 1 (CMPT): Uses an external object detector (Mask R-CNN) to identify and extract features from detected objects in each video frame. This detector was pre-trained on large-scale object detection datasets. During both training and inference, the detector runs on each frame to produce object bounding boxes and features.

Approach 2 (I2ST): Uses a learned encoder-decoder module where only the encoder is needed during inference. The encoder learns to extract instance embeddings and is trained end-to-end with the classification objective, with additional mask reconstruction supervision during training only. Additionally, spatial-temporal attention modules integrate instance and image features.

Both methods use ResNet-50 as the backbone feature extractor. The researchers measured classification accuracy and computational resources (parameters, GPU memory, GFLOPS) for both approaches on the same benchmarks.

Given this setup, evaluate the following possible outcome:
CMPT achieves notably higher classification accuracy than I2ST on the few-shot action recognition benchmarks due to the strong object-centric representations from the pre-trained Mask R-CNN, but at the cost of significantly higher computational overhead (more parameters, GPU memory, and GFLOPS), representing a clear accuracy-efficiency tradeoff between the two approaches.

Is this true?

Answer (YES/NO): NO